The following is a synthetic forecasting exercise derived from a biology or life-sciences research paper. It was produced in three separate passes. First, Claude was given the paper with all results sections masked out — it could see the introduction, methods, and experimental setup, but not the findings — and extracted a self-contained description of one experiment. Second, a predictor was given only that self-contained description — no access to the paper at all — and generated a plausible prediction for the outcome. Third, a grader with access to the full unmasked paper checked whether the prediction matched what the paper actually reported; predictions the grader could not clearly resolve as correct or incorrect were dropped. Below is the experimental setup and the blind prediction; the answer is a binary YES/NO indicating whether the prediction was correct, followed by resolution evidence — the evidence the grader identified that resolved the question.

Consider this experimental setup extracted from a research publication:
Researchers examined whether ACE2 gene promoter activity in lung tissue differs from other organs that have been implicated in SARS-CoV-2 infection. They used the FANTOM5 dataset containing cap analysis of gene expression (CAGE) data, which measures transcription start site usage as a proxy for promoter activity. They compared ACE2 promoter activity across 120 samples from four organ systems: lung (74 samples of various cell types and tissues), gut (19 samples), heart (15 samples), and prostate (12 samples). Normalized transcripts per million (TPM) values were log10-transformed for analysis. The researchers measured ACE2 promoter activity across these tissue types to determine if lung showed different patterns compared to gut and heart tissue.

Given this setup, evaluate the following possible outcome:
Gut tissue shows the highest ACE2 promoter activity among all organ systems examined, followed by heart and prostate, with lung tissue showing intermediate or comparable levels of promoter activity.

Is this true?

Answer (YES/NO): NO